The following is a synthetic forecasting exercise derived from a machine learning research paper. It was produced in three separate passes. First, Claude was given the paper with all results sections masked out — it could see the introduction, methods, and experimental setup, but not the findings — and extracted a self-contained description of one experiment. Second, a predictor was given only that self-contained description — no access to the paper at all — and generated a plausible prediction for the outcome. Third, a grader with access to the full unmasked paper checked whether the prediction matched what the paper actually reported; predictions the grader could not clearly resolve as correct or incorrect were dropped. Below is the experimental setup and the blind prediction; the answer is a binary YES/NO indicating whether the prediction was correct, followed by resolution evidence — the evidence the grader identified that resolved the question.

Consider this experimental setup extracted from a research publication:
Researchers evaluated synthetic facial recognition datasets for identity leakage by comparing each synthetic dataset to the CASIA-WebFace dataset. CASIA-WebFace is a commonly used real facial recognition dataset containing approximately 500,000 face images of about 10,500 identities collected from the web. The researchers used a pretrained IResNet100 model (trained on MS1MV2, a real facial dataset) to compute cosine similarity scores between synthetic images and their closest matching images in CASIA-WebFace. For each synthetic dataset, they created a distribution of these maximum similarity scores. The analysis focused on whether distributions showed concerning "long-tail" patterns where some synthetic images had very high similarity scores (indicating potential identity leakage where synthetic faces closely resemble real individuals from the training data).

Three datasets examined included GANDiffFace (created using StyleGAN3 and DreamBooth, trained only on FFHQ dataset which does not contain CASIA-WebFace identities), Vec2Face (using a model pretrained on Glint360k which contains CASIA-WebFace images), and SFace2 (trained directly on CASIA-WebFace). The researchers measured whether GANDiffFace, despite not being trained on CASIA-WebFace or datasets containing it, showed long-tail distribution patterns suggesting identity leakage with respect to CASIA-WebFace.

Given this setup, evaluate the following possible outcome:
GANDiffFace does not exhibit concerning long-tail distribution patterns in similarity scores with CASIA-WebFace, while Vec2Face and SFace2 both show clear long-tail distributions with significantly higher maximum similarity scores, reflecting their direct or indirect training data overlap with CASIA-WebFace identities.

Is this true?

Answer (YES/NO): NO